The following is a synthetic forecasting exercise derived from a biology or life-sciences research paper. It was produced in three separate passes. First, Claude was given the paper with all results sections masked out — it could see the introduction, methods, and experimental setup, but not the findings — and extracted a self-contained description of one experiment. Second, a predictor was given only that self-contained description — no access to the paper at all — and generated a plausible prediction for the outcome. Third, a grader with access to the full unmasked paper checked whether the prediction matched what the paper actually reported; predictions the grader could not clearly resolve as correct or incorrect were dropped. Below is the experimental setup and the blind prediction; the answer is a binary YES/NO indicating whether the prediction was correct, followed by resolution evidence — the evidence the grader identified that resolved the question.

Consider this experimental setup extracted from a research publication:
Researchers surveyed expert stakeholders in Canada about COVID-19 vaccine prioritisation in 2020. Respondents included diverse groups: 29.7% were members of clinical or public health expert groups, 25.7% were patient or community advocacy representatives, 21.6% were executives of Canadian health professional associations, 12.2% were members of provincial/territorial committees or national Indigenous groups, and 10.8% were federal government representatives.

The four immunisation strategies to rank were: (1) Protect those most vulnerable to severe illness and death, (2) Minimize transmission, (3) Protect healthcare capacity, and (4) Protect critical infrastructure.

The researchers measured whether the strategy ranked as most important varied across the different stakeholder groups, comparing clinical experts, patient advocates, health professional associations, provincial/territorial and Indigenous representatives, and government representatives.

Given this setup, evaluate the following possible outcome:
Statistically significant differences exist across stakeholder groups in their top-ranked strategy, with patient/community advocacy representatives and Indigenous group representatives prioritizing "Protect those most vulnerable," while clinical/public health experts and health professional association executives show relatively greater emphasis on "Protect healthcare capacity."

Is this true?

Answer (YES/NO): NO